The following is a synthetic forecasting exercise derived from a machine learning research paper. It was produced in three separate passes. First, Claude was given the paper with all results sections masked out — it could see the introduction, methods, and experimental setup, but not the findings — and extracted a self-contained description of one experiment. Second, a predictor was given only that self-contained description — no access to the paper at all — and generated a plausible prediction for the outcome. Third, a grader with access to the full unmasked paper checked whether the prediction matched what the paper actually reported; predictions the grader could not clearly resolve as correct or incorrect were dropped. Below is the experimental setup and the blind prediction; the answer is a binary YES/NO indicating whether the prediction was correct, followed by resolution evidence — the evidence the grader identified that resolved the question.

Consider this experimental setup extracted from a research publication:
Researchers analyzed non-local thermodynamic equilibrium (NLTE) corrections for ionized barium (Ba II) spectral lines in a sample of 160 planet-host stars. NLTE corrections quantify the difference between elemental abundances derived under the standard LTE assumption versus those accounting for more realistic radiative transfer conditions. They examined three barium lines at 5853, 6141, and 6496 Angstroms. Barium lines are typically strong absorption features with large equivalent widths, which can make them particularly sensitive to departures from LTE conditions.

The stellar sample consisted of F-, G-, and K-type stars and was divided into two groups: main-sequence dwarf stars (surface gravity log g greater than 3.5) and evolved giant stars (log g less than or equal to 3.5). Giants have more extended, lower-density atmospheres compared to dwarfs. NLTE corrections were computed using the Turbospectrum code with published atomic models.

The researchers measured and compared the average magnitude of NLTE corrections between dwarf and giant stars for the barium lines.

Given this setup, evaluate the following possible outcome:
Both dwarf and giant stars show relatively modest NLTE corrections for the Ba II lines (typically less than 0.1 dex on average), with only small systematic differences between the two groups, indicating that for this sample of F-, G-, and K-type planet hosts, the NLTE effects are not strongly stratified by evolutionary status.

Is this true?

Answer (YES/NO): NO